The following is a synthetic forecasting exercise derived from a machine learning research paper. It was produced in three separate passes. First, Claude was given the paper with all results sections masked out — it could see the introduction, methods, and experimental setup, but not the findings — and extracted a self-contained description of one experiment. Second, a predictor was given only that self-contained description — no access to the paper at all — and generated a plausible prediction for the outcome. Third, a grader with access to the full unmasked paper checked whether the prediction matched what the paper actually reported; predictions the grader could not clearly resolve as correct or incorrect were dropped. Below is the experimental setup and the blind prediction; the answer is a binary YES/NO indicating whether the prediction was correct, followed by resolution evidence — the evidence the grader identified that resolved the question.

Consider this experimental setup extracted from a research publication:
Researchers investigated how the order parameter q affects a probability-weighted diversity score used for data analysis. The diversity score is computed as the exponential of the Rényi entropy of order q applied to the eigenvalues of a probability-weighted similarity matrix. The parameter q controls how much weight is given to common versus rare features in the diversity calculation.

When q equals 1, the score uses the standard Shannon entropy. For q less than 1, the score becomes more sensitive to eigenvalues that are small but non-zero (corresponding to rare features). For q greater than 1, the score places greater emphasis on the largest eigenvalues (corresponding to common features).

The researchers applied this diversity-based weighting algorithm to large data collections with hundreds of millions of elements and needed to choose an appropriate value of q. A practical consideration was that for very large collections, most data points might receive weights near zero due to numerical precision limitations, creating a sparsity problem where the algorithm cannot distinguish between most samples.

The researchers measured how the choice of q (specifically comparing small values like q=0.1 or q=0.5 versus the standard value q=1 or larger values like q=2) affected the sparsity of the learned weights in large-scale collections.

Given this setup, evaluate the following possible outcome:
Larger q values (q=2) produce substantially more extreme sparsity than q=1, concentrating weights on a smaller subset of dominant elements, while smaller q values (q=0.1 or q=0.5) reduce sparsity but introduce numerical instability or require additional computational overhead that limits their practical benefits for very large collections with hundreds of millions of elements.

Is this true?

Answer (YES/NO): NO